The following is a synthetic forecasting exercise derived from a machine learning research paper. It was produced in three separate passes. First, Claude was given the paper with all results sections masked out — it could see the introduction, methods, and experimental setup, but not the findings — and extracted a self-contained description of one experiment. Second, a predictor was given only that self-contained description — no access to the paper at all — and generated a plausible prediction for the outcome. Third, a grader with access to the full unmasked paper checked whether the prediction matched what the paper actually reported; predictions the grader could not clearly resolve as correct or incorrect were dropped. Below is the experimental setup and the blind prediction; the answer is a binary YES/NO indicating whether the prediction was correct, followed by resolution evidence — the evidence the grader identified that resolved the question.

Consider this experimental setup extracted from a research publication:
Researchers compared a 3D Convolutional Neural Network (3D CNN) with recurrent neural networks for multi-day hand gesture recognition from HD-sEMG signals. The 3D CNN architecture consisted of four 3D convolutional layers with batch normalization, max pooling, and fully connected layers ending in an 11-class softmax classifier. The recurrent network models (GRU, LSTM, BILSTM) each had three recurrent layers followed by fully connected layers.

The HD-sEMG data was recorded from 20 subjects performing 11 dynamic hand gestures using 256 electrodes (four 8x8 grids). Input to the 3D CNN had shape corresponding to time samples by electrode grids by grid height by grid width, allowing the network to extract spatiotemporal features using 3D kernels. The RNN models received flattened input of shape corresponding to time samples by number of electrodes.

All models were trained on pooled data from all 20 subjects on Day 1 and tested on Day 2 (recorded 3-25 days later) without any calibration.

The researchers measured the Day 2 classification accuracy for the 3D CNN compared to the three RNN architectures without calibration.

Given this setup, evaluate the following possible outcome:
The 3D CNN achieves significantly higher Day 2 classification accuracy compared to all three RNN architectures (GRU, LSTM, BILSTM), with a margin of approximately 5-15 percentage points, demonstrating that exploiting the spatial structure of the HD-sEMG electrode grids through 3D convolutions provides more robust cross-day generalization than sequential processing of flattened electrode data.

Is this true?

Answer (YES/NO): NO